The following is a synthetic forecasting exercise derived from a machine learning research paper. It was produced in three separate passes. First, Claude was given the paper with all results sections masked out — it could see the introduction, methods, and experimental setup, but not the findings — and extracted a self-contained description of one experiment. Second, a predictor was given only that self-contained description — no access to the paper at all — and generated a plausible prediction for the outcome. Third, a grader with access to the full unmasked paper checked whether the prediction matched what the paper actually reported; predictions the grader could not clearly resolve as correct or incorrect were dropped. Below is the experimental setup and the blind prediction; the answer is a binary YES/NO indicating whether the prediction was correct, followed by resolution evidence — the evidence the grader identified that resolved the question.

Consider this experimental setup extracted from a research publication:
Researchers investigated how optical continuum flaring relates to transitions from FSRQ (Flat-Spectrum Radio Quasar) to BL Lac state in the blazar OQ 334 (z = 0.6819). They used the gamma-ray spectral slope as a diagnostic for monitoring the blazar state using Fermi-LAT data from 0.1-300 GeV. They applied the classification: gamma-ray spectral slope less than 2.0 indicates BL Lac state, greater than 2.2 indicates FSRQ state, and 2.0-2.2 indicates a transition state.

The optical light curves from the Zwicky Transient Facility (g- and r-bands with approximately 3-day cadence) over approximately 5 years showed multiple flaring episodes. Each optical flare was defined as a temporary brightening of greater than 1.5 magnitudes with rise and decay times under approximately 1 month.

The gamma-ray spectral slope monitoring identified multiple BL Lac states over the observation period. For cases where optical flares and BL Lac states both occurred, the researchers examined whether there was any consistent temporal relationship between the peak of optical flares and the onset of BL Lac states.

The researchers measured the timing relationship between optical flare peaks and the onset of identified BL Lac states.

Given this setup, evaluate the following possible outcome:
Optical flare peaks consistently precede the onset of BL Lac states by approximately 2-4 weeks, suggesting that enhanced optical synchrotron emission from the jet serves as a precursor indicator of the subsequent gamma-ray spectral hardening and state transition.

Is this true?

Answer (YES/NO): NO